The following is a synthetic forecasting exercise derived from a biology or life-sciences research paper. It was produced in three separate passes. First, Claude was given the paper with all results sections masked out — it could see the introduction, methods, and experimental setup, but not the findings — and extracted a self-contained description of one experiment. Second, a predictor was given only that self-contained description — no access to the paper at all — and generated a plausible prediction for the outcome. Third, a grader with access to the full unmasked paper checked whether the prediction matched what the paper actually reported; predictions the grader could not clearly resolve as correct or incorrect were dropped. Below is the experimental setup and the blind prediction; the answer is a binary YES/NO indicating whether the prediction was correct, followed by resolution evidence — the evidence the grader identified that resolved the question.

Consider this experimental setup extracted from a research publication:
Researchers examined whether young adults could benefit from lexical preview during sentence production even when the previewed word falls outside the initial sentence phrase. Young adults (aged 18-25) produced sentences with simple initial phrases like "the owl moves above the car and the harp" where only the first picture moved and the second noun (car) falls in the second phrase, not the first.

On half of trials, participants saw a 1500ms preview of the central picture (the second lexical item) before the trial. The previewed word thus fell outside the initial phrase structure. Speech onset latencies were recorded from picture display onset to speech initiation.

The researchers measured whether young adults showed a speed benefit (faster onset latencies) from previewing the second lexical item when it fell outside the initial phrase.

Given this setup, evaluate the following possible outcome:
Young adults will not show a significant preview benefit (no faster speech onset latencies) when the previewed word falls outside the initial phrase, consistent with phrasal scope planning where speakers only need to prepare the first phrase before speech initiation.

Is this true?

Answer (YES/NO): NO